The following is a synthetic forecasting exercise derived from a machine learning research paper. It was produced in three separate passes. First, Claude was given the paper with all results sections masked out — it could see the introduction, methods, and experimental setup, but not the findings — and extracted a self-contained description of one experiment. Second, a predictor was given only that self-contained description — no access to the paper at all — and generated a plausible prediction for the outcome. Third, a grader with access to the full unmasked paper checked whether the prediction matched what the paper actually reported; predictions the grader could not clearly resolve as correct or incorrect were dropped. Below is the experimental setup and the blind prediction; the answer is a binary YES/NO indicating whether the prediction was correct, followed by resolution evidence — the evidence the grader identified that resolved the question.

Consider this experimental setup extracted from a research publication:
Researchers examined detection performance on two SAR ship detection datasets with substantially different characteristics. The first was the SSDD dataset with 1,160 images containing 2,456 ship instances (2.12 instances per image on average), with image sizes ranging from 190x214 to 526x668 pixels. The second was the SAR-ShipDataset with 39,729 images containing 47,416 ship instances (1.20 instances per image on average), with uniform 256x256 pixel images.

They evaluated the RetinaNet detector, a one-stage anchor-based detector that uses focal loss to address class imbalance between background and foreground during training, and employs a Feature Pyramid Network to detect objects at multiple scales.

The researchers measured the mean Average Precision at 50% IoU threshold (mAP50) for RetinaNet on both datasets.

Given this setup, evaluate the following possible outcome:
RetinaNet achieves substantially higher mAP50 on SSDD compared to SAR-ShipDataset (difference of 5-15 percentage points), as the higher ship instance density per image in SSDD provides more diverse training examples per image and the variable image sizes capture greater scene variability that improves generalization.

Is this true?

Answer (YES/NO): NO